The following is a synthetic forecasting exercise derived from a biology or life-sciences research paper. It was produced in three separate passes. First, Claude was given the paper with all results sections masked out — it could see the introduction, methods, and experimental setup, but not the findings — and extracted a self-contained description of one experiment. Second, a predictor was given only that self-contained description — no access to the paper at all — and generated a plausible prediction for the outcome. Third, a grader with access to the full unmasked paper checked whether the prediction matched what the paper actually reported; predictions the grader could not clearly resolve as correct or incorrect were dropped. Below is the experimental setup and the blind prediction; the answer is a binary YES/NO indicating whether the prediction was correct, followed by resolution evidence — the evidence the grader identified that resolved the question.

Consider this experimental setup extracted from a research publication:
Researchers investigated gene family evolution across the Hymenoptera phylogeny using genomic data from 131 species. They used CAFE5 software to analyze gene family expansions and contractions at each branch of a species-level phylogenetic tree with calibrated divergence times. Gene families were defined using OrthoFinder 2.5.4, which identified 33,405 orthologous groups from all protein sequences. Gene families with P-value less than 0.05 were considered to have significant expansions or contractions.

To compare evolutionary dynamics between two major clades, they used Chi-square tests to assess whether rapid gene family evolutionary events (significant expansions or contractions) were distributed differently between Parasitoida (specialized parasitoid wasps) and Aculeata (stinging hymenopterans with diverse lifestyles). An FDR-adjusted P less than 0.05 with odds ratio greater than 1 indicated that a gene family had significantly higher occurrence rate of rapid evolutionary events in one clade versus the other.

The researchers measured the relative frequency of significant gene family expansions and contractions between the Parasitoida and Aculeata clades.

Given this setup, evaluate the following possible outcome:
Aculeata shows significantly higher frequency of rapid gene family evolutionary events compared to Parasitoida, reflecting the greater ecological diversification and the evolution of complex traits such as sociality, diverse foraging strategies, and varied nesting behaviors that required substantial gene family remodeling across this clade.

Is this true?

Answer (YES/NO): NO